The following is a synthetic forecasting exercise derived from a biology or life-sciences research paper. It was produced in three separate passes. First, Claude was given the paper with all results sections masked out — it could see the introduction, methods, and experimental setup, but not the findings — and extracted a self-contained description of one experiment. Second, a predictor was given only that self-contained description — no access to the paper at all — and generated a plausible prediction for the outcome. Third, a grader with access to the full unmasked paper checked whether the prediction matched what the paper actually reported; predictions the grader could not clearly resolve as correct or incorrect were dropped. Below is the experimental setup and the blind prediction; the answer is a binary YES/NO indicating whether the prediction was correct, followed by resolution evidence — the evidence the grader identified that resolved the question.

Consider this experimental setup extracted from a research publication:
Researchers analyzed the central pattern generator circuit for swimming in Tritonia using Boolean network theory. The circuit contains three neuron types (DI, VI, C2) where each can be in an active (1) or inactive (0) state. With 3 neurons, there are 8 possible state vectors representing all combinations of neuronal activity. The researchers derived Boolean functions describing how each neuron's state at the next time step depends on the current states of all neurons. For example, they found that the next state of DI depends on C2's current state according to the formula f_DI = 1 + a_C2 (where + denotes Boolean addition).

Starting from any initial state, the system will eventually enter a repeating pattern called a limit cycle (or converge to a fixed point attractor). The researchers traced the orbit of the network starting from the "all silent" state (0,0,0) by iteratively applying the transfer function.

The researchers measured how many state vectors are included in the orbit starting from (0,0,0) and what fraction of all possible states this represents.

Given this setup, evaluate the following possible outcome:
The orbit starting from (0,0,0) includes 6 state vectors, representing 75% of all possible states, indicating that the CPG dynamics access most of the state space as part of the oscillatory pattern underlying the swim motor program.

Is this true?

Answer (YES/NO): NO